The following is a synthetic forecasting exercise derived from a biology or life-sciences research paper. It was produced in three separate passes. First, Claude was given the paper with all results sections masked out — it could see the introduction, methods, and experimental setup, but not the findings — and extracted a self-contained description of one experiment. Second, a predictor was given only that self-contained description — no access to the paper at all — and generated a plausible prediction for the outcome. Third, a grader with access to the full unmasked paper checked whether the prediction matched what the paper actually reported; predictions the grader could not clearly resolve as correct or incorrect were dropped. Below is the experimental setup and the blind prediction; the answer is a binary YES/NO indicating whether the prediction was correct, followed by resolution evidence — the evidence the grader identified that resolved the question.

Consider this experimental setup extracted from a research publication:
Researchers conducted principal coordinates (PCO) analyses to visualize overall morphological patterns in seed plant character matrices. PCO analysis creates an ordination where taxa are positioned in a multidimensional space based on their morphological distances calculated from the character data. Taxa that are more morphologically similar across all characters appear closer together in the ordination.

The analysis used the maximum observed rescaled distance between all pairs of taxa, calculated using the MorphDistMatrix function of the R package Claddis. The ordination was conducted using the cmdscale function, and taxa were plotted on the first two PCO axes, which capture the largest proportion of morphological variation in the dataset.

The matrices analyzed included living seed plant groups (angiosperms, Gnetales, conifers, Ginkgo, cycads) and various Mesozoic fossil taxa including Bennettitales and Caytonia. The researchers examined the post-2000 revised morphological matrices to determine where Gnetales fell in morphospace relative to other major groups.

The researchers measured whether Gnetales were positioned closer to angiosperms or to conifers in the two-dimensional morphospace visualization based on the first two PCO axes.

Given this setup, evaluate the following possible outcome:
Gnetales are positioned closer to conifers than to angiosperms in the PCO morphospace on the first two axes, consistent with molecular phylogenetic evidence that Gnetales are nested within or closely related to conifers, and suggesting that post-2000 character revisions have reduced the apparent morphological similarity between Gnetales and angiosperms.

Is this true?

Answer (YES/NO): YES